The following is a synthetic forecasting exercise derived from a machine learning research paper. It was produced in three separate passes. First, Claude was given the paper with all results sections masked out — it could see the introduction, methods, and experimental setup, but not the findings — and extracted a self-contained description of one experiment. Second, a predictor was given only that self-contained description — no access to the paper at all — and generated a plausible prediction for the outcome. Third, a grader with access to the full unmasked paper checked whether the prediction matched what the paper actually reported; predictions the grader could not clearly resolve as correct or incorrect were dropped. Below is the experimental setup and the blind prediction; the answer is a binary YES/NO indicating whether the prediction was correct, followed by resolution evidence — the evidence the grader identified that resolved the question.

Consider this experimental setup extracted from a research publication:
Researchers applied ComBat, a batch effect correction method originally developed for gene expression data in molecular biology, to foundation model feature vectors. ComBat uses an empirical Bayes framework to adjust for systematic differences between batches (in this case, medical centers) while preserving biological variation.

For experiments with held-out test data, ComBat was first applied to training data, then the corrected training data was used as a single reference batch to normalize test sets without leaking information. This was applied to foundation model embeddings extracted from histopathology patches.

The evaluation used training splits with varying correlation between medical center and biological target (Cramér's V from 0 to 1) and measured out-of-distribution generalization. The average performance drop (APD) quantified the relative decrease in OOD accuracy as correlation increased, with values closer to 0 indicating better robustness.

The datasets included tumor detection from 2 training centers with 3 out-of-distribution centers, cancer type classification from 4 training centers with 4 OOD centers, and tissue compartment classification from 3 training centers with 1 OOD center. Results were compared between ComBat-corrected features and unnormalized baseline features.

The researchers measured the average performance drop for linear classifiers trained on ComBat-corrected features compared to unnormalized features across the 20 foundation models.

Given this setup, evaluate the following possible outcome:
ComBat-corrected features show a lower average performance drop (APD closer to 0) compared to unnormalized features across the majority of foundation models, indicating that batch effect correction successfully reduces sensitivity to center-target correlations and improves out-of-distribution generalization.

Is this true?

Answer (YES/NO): NO